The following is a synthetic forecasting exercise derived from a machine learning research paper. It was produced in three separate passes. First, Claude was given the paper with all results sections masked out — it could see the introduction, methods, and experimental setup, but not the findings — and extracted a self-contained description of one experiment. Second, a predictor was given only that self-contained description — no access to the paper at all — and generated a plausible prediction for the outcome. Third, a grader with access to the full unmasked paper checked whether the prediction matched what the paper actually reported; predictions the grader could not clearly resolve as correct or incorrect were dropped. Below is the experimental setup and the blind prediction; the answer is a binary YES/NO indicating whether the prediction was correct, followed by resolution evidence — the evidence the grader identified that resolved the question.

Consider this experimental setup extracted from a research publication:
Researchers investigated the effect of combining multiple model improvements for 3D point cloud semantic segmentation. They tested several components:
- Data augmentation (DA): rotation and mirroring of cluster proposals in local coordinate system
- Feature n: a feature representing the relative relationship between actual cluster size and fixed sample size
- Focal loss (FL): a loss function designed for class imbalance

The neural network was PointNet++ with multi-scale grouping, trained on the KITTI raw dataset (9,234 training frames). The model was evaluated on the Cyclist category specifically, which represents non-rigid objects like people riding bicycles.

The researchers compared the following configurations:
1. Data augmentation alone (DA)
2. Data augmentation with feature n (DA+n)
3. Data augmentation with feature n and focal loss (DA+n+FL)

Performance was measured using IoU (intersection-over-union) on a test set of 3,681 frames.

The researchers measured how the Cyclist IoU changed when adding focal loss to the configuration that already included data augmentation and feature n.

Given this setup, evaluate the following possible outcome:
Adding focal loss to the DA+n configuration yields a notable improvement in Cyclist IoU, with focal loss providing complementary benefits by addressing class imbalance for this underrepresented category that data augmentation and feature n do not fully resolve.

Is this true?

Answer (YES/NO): NO